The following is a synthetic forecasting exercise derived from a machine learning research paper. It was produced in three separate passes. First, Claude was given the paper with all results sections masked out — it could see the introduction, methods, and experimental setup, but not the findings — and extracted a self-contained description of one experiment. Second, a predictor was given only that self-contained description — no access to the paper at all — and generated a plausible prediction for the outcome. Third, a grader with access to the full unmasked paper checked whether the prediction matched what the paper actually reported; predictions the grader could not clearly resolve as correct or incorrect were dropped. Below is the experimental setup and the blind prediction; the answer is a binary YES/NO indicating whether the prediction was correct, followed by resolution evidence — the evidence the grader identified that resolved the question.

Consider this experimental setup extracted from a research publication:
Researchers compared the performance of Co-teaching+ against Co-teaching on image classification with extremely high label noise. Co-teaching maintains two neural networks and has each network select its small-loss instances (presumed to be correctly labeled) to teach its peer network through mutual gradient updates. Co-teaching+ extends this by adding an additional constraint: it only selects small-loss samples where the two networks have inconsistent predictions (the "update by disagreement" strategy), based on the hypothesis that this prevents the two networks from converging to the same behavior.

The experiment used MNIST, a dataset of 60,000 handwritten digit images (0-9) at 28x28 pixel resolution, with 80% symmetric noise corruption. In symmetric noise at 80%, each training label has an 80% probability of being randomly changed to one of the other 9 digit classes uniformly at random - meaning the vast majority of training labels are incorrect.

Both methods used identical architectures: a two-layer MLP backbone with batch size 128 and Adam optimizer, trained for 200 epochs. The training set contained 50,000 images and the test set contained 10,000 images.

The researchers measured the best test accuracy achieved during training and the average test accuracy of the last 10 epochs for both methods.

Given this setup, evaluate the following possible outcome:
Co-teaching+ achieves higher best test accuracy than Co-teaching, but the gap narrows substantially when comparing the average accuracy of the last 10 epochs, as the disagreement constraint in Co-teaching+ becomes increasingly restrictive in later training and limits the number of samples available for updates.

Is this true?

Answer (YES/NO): NO